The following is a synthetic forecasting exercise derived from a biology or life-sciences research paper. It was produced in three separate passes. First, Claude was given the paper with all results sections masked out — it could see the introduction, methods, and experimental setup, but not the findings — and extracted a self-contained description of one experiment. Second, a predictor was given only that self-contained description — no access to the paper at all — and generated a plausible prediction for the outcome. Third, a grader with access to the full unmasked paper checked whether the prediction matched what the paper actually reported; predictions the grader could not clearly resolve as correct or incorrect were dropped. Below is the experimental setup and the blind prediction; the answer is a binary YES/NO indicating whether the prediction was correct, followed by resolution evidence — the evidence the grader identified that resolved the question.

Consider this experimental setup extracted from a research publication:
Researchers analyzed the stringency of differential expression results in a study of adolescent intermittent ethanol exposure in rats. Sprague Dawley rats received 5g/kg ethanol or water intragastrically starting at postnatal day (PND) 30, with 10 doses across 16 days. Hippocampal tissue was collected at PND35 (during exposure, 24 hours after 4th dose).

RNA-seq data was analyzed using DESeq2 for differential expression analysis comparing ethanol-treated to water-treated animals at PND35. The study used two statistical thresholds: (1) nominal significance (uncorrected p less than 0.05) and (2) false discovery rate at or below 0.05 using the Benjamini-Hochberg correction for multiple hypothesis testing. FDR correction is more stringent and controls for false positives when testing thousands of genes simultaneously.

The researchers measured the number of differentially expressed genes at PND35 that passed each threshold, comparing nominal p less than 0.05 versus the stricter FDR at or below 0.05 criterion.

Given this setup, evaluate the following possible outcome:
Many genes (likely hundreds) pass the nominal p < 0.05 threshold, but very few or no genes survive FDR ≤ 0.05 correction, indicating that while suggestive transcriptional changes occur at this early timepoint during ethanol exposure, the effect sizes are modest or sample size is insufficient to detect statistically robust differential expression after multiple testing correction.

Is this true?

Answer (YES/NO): YES